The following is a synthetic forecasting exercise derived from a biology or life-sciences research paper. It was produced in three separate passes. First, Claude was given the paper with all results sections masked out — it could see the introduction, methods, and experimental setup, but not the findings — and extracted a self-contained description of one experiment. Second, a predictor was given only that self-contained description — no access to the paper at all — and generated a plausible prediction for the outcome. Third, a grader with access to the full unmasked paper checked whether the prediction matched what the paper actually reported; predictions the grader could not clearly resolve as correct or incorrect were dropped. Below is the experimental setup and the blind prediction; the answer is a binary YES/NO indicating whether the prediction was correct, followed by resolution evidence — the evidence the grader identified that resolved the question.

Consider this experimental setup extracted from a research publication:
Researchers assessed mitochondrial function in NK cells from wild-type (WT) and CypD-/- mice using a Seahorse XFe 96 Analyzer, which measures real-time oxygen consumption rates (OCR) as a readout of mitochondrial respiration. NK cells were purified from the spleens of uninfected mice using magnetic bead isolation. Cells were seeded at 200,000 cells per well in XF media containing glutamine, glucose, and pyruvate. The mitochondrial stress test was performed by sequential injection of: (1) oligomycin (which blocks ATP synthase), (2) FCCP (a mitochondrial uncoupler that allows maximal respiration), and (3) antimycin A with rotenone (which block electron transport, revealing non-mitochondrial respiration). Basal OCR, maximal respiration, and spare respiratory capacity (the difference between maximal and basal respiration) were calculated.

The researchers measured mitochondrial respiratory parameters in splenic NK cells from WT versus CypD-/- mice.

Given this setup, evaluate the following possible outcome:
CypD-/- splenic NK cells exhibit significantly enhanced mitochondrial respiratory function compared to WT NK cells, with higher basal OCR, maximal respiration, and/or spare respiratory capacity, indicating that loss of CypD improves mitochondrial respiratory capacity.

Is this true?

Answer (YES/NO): NO